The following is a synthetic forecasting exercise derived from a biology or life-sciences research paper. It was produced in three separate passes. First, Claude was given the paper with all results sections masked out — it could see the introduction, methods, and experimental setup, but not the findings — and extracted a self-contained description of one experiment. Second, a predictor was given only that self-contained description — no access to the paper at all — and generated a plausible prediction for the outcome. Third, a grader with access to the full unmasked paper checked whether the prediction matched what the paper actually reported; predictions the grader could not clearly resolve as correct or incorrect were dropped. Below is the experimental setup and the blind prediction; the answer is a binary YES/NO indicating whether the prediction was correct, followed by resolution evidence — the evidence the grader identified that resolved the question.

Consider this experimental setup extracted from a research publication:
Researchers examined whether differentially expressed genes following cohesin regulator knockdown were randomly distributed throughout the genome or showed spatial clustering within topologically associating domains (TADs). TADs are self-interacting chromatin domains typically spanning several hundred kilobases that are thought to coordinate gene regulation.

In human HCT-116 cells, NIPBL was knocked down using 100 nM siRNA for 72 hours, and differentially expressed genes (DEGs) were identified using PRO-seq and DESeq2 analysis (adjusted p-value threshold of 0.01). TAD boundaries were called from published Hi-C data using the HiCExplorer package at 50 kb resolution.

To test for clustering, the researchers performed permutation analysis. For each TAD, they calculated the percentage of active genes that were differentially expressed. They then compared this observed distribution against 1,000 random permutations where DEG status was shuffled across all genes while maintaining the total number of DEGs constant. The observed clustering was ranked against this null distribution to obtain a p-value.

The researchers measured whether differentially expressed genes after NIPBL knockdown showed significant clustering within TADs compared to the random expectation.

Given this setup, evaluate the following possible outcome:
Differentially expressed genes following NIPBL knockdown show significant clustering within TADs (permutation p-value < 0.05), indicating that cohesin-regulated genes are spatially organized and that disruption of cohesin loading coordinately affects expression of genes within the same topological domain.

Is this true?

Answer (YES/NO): YES